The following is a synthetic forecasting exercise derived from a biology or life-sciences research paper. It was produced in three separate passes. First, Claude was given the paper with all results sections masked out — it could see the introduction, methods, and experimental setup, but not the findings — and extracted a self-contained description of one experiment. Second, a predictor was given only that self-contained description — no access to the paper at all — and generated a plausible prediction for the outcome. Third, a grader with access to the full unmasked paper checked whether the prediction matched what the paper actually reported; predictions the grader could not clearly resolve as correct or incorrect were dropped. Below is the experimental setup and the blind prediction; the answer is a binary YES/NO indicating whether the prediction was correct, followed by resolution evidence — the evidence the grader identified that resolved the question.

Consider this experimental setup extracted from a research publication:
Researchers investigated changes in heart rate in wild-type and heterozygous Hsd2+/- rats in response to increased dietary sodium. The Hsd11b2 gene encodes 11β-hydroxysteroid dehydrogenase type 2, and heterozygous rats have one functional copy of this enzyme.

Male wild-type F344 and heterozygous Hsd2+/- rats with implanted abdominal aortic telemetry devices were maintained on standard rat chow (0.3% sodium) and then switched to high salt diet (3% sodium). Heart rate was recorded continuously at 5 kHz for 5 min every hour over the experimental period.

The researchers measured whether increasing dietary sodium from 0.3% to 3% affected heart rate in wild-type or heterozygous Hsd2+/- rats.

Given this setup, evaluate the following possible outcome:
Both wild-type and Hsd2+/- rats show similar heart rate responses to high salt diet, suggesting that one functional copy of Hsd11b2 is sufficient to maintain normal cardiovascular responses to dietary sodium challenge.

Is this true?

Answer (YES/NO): YES